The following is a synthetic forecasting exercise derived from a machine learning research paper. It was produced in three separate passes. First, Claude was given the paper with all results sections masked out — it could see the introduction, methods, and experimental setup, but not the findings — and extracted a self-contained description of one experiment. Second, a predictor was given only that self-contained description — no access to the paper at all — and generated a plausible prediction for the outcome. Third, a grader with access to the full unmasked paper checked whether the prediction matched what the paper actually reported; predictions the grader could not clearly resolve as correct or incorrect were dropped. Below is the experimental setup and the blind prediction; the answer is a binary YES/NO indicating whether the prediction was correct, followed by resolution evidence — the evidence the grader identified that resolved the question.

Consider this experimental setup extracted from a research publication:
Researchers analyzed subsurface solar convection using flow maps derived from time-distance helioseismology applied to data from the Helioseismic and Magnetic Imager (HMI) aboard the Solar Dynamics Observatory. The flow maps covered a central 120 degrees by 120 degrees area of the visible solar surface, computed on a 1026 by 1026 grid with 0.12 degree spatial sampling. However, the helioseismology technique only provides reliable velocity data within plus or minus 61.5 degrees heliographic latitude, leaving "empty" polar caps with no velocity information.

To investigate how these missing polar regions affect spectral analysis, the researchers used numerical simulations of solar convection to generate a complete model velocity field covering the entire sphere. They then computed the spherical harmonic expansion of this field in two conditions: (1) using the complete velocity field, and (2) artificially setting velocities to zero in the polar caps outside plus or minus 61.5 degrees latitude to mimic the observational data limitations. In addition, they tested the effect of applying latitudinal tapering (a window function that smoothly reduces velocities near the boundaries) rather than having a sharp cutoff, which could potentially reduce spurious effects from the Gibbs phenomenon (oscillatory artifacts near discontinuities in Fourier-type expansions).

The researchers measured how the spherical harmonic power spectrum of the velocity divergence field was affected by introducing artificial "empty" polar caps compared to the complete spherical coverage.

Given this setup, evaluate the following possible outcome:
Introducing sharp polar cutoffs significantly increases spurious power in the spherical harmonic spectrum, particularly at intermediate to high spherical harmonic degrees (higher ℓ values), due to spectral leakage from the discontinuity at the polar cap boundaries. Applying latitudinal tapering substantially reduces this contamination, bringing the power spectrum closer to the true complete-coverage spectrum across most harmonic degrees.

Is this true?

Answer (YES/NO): NO